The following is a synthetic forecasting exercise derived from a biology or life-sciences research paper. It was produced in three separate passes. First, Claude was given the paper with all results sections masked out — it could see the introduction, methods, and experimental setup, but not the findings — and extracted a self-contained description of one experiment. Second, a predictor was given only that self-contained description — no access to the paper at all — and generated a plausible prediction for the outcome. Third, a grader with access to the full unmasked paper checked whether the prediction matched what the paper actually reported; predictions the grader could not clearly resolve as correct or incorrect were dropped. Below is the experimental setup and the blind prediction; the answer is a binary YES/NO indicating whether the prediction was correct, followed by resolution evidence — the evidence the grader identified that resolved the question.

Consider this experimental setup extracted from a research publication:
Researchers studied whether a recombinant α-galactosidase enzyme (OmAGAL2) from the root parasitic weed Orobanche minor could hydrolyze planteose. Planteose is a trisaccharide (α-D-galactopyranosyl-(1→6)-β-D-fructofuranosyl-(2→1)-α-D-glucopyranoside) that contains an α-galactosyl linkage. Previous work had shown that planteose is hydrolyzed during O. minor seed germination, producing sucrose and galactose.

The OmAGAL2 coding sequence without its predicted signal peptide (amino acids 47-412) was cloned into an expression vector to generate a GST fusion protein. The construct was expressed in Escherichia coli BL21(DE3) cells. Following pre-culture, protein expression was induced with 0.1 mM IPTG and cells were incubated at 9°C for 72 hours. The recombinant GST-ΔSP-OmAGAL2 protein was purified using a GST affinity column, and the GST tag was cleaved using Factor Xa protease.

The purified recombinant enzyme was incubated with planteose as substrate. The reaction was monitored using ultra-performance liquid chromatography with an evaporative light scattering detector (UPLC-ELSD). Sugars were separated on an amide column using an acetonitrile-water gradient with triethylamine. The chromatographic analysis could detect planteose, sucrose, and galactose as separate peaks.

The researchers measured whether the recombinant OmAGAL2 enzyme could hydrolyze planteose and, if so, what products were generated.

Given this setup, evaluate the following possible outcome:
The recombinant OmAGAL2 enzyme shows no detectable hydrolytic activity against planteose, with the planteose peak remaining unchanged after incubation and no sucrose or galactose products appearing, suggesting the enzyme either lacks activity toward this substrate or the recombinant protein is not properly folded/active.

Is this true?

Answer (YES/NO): NO